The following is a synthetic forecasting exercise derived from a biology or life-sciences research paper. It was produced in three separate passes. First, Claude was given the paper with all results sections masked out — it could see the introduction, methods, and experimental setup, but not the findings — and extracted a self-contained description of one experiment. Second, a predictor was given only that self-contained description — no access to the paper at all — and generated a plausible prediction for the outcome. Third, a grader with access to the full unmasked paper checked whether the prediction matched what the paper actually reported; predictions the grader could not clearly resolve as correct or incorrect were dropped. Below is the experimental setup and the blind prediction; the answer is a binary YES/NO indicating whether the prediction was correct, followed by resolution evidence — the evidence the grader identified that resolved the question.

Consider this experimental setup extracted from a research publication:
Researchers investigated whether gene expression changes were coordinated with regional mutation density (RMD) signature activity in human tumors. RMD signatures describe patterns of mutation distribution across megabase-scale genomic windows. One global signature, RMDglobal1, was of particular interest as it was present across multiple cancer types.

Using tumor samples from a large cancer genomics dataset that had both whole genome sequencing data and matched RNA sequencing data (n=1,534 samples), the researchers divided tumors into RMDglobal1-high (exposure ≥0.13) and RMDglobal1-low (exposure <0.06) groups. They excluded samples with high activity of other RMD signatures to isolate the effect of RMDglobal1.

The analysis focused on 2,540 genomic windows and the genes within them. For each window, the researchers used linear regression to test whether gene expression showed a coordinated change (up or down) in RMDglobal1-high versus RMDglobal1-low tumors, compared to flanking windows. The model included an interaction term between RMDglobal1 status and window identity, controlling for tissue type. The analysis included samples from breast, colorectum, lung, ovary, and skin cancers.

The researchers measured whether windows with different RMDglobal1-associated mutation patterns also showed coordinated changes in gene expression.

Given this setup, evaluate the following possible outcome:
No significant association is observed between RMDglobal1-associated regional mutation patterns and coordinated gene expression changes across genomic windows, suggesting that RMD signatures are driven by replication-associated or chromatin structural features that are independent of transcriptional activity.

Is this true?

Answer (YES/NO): NO